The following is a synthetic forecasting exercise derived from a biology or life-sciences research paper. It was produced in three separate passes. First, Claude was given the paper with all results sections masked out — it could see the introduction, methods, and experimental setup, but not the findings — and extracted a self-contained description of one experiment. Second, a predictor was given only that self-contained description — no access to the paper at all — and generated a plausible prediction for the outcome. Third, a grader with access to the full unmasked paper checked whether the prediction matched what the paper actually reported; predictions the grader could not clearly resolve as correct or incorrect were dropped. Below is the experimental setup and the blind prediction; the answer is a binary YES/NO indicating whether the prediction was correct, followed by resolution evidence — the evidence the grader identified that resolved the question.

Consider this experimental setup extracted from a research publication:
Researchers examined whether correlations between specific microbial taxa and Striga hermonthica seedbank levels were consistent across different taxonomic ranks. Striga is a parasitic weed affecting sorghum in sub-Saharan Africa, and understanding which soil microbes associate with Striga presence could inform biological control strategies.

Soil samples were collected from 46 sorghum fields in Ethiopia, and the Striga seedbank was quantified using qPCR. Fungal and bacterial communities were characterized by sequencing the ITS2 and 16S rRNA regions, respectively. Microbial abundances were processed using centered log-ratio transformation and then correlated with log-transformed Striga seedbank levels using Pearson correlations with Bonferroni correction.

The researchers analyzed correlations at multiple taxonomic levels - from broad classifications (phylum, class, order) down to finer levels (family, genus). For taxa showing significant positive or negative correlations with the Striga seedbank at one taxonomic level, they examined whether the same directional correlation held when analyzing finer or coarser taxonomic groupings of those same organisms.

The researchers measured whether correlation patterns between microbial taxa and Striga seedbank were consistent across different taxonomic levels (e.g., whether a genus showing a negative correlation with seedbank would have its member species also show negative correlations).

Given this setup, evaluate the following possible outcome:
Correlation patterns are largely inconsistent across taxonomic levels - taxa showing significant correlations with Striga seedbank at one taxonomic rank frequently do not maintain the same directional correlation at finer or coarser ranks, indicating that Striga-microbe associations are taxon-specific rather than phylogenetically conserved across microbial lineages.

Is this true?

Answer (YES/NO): YES